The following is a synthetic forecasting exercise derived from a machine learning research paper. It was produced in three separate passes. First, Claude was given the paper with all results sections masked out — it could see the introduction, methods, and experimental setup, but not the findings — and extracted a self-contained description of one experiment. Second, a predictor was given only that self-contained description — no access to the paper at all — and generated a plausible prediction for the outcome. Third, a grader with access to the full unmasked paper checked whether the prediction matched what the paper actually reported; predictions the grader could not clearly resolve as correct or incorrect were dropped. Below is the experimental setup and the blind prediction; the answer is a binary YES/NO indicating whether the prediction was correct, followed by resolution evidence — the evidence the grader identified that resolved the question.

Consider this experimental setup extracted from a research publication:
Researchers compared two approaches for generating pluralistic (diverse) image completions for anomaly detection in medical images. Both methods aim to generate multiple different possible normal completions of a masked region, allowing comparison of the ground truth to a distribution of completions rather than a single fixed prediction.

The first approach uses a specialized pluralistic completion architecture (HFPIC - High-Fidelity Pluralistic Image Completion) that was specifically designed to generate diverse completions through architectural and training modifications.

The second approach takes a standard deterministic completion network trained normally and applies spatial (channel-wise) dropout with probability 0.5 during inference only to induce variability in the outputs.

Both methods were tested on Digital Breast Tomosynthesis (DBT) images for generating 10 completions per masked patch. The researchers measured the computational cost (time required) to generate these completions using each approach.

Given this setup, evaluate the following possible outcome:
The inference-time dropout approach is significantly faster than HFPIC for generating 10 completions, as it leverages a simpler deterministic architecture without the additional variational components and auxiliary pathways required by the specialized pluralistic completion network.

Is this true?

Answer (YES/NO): YES